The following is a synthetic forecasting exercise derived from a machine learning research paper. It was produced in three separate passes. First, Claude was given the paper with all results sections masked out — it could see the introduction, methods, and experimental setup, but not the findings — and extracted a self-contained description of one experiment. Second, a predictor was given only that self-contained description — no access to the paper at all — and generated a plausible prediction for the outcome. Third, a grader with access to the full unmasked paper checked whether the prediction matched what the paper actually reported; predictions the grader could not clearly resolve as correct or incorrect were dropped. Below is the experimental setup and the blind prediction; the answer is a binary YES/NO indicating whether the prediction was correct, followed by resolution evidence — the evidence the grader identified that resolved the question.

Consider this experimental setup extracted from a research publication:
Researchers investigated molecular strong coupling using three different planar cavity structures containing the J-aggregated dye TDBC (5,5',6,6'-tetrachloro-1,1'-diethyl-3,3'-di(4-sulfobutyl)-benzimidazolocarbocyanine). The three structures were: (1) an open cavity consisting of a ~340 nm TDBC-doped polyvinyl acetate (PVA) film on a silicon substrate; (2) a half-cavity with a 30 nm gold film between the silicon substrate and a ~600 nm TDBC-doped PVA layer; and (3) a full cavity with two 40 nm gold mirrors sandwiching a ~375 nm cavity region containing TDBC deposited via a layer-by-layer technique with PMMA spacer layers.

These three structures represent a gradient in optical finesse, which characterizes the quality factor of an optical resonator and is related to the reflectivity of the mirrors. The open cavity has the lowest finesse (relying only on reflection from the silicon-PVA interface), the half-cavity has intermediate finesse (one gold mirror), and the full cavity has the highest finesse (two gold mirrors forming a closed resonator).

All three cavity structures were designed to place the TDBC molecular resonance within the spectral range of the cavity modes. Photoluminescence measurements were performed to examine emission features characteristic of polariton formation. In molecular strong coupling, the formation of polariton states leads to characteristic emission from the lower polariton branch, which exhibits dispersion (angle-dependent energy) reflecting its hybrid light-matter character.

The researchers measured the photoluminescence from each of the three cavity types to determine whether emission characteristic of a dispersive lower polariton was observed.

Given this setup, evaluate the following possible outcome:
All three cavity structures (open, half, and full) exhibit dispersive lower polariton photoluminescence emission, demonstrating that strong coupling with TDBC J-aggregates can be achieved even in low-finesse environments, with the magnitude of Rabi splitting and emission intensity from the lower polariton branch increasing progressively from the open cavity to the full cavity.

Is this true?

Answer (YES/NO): NO